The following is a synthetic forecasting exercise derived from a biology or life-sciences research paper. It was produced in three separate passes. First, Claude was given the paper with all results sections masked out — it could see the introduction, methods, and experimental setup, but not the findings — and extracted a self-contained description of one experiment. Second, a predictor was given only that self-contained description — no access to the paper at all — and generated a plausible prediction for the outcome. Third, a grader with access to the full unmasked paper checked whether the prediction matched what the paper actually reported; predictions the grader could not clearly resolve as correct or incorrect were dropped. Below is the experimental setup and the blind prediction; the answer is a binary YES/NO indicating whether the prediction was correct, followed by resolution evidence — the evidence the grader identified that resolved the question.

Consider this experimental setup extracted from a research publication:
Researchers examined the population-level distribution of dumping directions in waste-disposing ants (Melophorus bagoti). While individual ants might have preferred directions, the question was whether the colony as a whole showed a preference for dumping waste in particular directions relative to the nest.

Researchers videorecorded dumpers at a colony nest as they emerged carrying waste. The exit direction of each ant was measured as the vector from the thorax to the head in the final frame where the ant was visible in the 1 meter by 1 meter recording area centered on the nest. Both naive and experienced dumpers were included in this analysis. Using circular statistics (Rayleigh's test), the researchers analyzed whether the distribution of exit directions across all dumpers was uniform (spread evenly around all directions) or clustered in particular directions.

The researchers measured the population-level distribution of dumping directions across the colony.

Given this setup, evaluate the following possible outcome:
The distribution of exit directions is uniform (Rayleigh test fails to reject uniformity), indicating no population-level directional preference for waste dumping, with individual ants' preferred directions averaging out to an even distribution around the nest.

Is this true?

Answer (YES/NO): YES